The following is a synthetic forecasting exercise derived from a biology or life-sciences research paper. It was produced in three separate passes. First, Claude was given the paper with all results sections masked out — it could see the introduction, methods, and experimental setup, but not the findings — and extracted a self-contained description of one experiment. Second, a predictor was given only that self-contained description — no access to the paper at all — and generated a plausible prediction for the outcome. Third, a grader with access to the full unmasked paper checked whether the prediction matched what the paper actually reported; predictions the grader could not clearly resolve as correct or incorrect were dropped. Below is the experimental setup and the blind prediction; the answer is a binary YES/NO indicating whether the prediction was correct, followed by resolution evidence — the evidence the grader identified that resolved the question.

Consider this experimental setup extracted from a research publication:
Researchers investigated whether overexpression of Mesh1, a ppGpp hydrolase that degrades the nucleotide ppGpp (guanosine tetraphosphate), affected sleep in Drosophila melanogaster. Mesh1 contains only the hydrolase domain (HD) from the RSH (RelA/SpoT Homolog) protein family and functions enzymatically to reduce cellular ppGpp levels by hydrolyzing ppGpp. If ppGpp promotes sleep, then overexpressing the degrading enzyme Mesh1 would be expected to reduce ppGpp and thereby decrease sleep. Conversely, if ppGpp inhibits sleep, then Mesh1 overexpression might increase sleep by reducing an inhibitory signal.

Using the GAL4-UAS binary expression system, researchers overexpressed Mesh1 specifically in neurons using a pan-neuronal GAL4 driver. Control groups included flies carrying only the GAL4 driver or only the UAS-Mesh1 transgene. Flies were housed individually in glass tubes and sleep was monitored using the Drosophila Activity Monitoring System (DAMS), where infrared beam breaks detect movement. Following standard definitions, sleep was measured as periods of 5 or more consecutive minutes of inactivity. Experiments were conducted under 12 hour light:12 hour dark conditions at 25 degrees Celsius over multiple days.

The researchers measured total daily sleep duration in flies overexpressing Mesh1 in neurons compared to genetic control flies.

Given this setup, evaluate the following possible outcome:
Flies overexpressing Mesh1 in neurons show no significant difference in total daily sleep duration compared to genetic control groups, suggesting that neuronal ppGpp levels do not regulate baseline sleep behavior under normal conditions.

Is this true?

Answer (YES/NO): NO